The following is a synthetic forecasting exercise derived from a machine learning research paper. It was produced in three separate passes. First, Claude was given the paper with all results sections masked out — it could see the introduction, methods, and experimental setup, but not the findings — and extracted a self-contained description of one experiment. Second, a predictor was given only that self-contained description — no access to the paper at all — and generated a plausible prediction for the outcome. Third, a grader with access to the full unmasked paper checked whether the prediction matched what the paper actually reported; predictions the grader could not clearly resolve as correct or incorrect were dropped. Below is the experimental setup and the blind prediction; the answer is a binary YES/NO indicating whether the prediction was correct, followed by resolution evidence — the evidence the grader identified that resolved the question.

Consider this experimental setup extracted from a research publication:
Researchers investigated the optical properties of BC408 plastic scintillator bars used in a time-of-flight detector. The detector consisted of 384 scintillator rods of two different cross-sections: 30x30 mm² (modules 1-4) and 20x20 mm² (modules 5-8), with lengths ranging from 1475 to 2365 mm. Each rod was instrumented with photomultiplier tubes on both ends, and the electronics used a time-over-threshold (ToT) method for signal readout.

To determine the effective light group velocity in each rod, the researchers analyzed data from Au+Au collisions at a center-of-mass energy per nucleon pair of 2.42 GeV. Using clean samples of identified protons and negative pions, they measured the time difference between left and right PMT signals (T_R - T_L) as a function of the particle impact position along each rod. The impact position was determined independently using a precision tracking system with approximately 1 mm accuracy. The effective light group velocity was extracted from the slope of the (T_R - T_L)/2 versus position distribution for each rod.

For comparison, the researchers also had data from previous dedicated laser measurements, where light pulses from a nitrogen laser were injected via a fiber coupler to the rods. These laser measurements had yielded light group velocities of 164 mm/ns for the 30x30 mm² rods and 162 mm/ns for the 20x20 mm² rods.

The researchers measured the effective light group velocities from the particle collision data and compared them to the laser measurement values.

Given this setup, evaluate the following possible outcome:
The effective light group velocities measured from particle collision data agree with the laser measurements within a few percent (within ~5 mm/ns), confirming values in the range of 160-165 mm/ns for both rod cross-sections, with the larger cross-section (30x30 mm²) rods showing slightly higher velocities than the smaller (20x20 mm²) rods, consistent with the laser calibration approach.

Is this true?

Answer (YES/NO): NO